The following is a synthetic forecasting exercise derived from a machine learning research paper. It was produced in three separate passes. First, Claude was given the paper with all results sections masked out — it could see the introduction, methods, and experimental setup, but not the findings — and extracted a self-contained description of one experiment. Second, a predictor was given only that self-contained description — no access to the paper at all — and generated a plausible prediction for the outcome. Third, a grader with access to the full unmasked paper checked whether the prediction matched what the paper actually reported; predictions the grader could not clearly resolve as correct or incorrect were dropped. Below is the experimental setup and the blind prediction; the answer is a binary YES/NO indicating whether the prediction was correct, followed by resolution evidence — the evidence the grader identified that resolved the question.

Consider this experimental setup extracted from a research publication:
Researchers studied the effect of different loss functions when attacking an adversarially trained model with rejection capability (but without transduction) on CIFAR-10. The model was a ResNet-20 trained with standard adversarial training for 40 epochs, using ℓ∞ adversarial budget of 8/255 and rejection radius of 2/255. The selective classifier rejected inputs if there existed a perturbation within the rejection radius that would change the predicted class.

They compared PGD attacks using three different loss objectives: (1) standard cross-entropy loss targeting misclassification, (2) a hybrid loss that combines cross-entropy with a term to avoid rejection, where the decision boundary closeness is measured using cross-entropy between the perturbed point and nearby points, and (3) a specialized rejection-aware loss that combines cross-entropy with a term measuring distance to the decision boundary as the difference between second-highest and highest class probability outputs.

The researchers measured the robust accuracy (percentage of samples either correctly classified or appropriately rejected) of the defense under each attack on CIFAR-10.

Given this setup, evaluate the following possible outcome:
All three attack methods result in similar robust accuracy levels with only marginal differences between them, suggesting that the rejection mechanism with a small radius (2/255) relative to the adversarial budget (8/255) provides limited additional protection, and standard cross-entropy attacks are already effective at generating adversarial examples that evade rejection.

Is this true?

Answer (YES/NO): NO